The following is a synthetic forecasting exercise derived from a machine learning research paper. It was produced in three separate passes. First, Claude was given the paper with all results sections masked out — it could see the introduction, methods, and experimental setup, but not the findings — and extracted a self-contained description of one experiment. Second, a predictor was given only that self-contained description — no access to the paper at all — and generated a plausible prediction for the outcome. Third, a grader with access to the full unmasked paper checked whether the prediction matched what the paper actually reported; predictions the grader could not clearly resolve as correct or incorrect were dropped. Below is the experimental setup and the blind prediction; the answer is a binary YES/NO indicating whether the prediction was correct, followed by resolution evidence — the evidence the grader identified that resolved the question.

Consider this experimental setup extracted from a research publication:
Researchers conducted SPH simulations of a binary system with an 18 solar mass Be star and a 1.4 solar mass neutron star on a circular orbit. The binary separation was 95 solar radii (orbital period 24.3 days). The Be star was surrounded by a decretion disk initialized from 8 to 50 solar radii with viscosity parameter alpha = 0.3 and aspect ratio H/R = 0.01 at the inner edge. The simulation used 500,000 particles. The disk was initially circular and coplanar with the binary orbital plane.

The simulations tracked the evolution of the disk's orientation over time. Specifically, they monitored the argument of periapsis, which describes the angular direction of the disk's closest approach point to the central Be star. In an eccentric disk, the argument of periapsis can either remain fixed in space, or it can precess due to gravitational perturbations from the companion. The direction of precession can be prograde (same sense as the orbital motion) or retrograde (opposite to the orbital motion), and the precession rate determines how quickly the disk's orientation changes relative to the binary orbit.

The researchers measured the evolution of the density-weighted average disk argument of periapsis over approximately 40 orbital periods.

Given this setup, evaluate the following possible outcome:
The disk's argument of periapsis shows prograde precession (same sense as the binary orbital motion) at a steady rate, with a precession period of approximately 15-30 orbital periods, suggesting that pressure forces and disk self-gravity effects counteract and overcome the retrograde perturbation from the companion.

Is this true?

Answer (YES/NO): NO